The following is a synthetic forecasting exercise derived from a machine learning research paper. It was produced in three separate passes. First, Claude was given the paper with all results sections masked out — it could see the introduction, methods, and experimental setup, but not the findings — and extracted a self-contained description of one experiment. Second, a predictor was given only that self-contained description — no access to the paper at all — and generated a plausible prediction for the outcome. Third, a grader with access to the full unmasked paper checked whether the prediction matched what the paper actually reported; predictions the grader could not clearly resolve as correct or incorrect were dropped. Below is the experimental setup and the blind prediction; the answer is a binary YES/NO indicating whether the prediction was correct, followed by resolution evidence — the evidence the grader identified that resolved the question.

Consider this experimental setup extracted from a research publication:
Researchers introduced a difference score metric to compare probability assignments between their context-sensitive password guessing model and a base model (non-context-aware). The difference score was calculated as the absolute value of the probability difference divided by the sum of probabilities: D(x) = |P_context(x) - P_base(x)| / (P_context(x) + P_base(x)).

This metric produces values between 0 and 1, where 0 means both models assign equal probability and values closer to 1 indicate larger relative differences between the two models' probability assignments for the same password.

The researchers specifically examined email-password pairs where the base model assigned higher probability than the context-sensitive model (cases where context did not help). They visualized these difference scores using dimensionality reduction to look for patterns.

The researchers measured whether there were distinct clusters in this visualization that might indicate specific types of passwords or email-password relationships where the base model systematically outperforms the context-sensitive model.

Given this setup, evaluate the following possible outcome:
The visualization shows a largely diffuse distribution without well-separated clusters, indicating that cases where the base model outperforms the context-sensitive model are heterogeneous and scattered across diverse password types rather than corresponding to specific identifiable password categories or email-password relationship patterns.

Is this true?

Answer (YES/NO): YES